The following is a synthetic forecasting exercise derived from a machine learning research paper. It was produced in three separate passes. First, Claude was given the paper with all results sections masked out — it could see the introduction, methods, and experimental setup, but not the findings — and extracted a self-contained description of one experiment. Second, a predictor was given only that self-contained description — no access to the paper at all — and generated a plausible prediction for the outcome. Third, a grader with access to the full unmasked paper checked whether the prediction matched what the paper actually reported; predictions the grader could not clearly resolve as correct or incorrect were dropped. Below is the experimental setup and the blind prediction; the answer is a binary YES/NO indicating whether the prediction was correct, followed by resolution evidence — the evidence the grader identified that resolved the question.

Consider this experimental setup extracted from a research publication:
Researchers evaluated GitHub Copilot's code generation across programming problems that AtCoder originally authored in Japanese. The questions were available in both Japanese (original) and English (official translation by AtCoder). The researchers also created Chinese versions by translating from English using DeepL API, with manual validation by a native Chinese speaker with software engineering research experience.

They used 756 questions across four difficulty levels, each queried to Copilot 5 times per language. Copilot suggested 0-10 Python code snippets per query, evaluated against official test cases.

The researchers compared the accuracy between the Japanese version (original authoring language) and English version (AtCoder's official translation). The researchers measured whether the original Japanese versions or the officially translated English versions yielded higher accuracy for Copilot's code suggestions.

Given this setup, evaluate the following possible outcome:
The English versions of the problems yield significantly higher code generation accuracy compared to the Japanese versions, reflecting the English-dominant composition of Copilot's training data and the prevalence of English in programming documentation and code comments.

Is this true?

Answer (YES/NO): NO